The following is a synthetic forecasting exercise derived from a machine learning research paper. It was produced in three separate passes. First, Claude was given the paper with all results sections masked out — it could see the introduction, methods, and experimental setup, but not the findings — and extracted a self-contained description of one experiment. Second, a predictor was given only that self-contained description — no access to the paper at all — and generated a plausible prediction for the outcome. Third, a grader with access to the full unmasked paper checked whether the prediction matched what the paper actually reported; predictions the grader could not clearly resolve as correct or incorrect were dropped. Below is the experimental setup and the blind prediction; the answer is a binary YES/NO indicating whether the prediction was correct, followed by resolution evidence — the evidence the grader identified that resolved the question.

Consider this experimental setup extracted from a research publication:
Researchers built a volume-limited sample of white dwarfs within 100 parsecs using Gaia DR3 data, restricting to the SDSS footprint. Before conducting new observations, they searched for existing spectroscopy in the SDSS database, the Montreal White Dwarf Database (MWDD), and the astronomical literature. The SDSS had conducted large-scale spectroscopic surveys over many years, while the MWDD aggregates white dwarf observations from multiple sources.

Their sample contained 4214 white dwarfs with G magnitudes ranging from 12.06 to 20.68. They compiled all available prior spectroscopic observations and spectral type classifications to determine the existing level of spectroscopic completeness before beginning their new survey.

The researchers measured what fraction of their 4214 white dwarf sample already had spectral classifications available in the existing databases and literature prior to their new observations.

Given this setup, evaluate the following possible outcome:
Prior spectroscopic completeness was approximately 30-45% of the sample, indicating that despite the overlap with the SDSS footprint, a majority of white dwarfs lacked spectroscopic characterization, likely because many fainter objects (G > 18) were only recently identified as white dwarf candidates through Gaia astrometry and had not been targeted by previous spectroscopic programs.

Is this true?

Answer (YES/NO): NO